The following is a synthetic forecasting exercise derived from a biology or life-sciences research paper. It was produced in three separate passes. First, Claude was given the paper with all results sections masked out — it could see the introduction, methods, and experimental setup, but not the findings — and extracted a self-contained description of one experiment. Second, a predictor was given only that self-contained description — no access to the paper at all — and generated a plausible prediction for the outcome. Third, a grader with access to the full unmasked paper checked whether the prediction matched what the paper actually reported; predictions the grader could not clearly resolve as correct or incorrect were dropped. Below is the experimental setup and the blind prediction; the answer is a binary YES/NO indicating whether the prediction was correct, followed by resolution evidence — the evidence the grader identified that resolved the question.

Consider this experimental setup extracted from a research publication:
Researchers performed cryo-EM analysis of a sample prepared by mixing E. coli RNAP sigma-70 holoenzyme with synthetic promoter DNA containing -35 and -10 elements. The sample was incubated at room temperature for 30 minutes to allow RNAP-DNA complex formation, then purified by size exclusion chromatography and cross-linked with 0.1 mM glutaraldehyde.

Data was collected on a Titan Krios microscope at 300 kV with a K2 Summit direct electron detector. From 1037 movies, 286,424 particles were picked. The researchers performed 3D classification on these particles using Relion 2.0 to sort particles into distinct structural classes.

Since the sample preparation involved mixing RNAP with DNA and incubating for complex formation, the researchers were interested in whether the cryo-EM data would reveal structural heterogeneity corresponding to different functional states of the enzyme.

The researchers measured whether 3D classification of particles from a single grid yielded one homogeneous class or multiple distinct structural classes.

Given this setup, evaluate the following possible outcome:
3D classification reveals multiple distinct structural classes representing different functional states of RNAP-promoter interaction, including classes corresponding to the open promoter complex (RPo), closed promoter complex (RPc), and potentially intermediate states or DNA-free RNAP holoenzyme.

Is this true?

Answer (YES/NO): NO